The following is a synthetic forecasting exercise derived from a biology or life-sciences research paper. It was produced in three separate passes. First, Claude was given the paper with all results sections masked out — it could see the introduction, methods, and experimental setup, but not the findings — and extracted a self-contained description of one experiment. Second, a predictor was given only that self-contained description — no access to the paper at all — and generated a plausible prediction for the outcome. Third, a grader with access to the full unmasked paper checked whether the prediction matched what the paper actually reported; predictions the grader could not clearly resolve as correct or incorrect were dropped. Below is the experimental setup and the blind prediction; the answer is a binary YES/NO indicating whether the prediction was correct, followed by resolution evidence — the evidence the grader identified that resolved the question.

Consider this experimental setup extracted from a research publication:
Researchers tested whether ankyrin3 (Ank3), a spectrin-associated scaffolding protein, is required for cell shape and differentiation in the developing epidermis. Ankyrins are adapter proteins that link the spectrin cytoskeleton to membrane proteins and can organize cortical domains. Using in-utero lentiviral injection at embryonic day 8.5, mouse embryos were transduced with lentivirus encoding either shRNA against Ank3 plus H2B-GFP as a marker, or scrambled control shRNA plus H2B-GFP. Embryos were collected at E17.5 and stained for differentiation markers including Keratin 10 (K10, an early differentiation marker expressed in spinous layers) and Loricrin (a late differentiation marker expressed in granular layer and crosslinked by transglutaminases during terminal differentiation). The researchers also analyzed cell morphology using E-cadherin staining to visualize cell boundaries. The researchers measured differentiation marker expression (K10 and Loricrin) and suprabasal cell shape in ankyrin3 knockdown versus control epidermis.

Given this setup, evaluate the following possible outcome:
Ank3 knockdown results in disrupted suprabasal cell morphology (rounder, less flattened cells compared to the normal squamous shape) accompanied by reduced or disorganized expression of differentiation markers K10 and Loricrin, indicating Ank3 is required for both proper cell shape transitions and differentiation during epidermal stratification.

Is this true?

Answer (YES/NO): NO